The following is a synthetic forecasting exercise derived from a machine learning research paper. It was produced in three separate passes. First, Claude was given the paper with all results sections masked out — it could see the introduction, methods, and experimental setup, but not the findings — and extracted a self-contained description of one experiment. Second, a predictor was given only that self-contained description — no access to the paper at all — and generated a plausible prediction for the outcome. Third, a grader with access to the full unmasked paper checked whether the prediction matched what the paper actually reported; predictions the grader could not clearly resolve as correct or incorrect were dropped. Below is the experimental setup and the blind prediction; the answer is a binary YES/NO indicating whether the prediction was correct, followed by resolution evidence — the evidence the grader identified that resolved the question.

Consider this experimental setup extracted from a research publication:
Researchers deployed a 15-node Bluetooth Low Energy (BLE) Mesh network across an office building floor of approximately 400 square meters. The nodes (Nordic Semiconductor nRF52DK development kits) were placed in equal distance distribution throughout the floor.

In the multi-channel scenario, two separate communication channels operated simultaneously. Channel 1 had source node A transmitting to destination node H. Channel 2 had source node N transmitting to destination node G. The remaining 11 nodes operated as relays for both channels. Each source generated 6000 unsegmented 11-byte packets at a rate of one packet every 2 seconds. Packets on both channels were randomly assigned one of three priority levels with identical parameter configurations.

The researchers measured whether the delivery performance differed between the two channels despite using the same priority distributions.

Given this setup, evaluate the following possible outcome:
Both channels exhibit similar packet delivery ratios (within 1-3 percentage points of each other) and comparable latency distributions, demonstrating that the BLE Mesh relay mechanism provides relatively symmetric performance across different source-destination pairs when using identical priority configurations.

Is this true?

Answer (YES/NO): NO